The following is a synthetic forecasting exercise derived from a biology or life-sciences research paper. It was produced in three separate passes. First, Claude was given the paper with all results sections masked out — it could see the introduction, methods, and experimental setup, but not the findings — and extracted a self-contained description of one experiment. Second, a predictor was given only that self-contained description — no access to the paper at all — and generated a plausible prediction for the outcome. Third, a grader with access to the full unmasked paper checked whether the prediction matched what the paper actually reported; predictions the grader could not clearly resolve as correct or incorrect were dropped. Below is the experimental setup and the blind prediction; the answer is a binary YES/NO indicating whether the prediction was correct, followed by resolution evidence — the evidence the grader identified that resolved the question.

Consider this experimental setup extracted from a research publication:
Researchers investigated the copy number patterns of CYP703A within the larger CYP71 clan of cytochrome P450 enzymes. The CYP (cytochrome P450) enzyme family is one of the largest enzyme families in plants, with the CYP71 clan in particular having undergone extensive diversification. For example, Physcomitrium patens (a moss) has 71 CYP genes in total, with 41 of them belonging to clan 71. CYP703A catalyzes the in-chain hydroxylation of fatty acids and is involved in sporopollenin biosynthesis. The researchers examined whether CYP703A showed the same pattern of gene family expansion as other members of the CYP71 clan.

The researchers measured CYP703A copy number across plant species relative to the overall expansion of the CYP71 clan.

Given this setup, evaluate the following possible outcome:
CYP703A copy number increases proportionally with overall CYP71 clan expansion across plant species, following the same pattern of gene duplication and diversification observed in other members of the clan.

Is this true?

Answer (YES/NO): NO